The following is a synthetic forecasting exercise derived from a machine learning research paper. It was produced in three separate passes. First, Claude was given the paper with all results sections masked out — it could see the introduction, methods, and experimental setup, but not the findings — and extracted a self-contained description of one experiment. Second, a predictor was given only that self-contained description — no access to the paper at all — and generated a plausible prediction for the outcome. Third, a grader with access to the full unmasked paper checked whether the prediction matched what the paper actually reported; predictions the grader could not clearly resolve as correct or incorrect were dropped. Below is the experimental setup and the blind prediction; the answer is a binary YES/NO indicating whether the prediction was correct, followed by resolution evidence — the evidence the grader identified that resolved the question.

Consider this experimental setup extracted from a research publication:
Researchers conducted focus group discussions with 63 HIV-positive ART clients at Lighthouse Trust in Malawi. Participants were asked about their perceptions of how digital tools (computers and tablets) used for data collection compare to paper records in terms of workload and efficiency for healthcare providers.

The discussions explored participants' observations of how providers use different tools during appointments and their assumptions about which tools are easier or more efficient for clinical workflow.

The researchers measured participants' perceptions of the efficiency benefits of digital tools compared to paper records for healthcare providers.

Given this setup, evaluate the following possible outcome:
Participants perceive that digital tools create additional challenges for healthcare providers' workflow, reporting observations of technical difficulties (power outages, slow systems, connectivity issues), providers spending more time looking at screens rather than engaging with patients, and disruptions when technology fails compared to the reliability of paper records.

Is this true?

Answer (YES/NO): NO